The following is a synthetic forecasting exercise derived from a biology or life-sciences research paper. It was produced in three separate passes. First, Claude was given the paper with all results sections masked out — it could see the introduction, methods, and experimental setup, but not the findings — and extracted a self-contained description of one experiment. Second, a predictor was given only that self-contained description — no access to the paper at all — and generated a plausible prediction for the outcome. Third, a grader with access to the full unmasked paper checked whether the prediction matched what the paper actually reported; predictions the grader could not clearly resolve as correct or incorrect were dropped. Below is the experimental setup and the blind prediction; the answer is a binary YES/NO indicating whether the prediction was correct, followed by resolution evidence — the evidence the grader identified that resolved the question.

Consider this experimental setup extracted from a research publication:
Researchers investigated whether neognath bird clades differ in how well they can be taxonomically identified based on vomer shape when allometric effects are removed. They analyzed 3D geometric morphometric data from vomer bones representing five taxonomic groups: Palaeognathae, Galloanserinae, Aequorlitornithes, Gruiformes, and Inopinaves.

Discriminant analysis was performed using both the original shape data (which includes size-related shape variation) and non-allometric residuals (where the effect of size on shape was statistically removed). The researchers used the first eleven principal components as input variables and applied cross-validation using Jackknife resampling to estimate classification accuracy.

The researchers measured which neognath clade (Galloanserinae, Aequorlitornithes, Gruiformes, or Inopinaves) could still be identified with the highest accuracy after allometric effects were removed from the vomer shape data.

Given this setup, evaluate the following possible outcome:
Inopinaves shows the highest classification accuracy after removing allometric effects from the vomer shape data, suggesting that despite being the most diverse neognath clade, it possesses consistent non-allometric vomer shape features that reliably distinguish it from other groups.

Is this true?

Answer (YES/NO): NO